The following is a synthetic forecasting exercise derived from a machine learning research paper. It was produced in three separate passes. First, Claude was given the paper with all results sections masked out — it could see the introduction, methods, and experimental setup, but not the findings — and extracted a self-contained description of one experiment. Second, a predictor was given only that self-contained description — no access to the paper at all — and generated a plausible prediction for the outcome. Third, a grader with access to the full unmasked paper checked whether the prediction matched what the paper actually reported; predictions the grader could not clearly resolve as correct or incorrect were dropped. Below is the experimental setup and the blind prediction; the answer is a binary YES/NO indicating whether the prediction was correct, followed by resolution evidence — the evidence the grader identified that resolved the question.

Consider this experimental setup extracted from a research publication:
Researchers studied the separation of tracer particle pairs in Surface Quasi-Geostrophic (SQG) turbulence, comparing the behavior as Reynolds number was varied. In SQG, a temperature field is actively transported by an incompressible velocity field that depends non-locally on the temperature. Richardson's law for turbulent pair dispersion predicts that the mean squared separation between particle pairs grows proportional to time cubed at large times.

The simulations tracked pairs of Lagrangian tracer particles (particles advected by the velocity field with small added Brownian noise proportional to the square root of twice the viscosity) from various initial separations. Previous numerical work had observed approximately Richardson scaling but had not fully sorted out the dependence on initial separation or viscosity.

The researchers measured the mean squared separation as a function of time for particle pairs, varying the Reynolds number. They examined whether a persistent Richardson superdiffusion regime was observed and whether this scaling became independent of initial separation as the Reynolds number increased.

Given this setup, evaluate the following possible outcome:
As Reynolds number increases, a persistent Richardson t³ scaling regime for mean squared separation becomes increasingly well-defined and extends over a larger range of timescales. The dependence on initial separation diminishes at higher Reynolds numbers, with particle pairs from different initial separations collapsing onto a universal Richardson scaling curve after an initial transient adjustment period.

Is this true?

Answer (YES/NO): NO